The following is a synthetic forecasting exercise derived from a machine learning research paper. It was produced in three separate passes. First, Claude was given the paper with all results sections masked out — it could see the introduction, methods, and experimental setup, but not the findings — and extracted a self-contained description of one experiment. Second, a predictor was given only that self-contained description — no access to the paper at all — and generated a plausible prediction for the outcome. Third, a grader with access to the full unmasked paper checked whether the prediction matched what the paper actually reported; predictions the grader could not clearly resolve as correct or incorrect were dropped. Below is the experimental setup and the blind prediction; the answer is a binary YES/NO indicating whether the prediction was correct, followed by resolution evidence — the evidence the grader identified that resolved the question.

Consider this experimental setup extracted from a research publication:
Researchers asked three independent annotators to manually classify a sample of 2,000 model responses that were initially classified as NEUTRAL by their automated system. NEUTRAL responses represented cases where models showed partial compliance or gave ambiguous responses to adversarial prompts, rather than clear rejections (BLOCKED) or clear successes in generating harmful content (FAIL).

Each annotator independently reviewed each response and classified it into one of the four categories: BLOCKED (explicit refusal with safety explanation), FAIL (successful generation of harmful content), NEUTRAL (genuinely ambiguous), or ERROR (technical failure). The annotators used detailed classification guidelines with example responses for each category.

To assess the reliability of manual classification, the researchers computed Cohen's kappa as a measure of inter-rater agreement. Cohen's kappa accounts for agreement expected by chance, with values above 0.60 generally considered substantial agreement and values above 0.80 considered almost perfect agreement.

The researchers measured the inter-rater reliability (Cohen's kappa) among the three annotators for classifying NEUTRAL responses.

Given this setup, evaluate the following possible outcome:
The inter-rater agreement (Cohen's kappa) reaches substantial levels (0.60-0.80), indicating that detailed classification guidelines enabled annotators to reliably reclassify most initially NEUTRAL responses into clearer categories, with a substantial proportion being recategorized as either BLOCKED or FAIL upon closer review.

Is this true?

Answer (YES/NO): YES